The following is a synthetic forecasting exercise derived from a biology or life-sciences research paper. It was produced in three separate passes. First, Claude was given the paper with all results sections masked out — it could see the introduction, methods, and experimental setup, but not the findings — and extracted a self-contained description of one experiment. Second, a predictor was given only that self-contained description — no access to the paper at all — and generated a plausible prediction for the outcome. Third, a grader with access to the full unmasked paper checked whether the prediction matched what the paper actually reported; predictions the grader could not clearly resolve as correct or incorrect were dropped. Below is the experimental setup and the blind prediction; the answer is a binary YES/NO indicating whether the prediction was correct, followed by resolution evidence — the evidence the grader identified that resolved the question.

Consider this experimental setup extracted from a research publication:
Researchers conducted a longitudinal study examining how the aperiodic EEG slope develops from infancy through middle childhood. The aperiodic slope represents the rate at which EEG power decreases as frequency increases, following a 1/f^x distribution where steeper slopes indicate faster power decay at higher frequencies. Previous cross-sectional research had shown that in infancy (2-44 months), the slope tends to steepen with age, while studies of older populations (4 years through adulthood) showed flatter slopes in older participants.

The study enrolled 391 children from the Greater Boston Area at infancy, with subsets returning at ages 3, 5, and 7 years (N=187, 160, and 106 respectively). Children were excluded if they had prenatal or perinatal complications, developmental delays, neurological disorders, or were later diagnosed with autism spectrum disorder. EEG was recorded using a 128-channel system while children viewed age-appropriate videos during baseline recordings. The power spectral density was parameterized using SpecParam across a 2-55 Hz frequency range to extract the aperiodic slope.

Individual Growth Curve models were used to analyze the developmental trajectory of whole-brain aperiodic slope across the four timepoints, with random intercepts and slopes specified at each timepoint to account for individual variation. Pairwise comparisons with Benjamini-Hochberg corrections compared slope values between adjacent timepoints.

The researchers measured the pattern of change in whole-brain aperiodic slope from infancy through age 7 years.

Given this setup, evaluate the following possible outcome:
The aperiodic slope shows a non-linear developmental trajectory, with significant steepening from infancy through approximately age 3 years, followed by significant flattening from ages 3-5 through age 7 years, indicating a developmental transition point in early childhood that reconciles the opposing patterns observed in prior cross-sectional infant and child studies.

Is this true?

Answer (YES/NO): NO